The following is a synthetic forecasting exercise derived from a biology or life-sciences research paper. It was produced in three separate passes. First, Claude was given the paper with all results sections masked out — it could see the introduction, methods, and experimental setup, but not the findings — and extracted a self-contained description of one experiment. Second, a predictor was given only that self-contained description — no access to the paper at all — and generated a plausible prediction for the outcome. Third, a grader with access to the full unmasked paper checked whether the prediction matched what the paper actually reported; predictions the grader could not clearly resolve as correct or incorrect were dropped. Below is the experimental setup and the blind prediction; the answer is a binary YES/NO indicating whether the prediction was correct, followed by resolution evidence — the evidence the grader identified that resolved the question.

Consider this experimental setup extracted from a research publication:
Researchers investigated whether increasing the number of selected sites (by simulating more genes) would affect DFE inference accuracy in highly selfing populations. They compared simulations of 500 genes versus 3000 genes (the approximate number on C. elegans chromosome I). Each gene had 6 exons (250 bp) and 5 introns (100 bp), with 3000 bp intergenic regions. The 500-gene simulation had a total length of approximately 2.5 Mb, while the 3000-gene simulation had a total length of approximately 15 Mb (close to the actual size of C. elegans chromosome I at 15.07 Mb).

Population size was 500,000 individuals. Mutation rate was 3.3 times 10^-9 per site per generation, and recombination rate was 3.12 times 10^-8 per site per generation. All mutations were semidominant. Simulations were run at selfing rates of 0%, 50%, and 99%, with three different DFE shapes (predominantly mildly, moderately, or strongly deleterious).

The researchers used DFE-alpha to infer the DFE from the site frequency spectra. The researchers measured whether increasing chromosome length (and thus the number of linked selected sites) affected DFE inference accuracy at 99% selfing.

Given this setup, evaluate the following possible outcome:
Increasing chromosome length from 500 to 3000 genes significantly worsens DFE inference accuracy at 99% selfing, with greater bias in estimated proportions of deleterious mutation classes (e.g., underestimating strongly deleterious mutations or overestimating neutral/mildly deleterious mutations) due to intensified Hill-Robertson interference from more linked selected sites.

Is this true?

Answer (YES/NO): YES